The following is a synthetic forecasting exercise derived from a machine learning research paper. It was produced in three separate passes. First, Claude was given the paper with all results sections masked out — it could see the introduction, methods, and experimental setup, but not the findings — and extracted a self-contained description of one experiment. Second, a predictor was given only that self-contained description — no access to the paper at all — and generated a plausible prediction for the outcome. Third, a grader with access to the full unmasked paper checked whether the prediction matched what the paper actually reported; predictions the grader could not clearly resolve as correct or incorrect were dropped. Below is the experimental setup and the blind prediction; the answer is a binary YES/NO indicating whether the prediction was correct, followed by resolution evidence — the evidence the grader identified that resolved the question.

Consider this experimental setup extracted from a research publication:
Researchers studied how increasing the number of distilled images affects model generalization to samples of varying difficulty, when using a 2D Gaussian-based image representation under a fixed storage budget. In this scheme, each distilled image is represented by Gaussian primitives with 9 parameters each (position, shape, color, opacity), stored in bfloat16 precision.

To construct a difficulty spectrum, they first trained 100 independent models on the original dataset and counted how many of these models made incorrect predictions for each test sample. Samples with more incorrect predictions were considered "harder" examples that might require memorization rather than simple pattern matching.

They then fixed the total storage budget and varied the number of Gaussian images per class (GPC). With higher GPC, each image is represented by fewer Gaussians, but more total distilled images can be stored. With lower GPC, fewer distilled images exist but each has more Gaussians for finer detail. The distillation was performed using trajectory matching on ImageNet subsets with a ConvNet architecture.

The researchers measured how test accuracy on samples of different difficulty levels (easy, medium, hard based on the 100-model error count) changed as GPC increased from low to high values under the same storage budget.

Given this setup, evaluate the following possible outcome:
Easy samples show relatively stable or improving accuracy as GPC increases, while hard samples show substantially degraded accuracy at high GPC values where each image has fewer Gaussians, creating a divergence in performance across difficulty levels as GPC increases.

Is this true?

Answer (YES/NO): NO